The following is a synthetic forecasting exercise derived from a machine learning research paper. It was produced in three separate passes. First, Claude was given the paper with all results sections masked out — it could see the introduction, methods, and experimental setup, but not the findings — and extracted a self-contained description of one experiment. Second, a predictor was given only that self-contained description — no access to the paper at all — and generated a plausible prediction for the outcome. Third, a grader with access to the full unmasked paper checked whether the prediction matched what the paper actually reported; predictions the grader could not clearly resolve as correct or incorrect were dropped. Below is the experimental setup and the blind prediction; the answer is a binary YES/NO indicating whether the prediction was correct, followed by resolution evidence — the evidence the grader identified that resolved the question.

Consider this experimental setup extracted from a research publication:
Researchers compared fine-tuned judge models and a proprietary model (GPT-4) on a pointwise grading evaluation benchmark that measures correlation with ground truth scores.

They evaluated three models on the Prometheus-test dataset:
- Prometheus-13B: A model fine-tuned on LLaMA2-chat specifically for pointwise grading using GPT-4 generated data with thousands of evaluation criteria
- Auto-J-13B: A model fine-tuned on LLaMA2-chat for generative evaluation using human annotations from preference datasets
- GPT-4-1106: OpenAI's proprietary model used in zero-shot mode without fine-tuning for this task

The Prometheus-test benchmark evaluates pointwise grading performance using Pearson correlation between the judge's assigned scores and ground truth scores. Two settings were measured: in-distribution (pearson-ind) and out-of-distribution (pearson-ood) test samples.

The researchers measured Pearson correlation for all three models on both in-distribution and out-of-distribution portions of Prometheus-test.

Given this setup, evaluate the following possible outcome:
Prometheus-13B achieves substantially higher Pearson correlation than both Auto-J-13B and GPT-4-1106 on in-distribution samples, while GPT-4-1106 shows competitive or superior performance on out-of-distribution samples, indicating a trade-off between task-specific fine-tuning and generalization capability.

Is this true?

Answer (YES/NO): NO